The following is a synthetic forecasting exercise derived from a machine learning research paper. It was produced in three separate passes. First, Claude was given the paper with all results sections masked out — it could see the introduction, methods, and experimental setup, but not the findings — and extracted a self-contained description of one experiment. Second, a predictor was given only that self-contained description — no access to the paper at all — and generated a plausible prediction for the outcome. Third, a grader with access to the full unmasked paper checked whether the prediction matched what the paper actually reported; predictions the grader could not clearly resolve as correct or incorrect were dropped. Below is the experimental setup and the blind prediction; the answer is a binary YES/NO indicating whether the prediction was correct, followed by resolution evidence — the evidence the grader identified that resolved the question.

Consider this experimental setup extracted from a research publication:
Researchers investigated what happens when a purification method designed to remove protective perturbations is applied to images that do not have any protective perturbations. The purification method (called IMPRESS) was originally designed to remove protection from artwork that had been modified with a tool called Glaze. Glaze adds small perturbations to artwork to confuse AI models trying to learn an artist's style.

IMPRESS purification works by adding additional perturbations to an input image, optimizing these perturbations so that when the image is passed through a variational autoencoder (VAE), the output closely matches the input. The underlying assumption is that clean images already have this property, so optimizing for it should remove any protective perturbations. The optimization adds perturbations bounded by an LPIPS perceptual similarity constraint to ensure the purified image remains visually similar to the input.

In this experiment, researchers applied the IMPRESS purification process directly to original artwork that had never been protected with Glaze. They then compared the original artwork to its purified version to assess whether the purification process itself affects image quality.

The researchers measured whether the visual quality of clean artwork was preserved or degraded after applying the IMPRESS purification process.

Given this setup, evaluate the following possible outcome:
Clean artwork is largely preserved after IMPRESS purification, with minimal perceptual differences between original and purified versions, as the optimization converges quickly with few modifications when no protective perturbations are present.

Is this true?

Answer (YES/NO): NO